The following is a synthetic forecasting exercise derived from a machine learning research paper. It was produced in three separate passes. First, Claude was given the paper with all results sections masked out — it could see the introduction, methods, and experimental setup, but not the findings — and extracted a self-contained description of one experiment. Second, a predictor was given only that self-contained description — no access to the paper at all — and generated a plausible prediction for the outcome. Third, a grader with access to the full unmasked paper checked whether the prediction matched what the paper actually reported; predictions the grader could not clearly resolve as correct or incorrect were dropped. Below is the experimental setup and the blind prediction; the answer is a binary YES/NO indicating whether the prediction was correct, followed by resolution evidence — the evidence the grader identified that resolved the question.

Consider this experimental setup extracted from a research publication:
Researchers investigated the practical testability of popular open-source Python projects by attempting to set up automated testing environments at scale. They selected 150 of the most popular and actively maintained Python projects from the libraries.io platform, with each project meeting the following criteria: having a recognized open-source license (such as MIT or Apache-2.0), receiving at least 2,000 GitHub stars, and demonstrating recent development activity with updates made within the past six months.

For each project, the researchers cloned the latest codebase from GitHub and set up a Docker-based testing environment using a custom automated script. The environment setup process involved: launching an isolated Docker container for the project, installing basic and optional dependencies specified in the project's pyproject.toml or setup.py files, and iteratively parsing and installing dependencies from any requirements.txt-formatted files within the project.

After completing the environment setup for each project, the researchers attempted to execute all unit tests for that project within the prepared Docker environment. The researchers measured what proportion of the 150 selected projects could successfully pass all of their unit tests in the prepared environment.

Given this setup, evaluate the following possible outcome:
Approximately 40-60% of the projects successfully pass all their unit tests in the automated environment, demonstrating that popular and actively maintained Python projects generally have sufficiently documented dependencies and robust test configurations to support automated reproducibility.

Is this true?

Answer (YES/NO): YES